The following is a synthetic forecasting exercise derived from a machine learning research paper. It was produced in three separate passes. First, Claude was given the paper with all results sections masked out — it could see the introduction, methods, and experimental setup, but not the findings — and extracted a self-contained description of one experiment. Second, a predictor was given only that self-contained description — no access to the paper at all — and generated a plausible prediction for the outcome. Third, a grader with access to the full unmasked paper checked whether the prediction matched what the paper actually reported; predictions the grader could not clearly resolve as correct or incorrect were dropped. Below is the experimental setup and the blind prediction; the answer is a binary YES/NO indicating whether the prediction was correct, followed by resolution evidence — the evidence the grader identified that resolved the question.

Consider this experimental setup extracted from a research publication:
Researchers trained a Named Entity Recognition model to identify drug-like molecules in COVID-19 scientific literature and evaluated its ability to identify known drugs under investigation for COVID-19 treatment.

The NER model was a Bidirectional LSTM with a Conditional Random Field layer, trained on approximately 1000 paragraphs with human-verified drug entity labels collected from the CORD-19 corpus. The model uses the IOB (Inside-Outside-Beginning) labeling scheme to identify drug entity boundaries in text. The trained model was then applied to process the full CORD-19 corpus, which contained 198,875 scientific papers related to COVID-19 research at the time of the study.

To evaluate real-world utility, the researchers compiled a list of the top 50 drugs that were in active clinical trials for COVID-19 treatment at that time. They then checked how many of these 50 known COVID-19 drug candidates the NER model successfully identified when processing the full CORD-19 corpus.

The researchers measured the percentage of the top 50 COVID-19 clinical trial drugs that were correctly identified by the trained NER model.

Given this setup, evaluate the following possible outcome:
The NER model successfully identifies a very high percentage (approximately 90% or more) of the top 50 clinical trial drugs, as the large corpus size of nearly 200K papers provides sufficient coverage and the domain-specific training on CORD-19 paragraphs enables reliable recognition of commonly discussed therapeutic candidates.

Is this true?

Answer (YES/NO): NO